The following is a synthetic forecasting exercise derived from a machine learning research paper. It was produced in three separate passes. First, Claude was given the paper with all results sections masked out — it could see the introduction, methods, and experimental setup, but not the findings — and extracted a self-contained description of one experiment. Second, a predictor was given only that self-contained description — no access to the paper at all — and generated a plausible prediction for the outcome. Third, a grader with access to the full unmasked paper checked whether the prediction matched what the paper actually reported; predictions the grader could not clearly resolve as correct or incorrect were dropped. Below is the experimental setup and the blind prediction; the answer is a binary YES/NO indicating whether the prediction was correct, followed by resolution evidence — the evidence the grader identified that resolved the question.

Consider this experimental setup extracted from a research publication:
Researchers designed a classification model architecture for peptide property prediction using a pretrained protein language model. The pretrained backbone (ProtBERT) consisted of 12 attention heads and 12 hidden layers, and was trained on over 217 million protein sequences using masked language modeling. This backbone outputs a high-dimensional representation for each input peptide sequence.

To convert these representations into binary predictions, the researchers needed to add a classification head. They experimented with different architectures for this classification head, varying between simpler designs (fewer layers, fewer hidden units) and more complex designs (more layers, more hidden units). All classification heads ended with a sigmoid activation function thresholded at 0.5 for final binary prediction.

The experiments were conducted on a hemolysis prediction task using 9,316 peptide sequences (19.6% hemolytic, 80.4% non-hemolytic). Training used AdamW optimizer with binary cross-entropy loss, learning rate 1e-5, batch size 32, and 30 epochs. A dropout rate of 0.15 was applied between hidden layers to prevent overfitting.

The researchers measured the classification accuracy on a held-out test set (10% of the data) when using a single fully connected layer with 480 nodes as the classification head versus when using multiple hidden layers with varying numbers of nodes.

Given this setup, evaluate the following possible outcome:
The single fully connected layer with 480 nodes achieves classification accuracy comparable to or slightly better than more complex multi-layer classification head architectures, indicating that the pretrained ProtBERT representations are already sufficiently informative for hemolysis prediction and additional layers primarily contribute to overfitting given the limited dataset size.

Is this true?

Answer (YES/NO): YES